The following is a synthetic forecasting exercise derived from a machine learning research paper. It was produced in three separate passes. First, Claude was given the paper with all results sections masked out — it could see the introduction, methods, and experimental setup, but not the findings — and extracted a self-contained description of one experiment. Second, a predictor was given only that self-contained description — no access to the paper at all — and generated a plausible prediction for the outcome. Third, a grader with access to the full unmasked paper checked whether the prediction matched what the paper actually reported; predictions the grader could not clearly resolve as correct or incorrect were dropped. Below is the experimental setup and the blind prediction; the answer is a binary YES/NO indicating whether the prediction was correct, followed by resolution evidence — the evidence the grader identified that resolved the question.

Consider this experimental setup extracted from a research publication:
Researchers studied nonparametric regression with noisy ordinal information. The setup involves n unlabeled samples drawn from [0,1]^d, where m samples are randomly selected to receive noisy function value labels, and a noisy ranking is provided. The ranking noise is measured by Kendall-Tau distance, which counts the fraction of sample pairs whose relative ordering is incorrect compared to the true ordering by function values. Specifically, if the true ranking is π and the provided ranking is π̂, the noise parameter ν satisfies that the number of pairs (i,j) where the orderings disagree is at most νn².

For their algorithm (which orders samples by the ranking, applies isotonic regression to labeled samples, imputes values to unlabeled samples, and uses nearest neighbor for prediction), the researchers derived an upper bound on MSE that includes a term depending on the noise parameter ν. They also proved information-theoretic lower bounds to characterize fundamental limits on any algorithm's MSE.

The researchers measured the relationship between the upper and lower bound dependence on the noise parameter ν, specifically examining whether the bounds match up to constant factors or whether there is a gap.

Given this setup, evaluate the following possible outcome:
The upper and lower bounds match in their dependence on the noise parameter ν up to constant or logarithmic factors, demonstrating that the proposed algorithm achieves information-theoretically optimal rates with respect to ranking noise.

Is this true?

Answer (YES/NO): NO